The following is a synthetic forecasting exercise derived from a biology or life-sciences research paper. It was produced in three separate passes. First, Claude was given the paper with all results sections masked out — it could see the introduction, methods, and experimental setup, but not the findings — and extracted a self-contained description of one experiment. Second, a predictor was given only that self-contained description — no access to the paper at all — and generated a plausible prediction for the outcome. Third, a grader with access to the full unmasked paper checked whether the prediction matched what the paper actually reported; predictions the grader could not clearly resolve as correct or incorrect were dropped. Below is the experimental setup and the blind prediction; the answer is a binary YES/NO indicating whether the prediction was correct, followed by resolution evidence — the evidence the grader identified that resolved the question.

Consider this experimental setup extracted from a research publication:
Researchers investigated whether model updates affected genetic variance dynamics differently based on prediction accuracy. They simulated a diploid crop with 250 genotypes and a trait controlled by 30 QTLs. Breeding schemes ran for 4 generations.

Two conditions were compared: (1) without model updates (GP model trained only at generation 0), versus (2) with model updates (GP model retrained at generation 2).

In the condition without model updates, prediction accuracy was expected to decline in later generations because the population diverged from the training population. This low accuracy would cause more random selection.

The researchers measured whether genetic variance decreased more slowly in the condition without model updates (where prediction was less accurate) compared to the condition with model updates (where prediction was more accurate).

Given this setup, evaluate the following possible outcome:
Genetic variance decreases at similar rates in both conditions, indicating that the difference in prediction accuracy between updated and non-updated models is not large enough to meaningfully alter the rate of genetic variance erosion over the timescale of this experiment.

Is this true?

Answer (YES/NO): NO